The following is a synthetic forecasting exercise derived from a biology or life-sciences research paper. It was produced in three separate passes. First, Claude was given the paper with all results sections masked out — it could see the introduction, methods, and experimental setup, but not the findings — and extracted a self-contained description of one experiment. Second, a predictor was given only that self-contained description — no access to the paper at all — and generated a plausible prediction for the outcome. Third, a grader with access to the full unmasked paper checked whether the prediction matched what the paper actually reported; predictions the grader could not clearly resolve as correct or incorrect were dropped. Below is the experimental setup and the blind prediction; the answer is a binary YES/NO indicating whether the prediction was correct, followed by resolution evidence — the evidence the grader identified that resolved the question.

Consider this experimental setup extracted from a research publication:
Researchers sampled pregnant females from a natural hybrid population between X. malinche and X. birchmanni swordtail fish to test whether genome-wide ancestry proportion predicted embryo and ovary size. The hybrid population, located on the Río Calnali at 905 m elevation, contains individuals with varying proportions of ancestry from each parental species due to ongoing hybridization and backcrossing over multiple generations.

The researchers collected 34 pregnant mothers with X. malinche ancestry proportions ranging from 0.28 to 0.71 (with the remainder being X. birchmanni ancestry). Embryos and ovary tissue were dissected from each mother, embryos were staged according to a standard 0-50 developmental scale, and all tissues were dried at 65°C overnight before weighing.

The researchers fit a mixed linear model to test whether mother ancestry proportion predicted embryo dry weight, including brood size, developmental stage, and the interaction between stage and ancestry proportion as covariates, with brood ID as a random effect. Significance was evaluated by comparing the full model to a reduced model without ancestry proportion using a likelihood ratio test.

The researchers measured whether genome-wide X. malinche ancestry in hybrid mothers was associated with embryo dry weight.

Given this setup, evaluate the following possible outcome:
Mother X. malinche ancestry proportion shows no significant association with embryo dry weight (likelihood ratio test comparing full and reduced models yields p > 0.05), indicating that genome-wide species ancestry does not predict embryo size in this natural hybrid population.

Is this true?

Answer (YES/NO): NO